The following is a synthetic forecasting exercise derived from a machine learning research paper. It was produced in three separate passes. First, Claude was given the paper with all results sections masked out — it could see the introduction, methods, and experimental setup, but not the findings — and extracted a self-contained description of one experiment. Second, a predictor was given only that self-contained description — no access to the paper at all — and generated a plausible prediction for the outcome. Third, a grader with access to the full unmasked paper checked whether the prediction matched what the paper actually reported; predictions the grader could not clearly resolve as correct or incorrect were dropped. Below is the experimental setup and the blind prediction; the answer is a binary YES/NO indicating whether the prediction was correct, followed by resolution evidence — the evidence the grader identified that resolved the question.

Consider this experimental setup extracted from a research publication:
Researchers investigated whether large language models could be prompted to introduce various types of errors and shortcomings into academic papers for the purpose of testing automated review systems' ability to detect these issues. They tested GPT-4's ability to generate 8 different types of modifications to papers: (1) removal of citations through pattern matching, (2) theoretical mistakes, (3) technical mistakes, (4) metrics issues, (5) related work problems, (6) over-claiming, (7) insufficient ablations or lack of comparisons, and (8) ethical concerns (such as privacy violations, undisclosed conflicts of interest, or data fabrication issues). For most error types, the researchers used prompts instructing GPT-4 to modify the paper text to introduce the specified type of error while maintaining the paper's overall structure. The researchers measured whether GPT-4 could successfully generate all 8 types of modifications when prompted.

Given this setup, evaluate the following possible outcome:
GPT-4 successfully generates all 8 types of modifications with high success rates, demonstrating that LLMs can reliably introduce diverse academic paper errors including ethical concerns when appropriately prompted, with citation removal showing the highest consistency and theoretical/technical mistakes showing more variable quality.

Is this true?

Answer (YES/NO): NO